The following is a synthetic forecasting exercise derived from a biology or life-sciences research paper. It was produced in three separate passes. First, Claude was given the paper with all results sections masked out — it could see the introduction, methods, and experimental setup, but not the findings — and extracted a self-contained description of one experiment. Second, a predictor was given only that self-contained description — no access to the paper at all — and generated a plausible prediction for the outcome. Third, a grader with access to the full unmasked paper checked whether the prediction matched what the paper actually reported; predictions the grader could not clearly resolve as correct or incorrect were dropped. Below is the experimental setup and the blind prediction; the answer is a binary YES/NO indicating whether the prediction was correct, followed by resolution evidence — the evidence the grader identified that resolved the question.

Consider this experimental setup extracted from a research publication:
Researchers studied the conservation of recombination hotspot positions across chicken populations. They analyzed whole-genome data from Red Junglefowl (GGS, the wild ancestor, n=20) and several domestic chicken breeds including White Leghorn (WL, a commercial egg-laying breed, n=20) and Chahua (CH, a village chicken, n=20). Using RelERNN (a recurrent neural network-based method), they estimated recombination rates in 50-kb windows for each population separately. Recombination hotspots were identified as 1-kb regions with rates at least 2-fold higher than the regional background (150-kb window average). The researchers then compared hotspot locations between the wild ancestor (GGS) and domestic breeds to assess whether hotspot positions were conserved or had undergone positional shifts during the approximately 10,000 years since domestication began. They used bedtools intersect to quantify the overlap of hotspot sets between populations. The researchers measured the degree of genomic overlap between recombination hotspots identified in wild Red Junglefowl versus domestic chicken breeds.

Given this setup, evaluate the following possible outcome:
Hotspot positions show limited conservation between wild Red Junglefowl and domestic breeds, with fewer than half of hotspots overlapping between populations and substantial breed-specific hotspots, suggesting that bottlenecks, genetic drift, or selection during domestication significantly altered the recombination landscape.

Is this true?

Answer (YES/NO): YES